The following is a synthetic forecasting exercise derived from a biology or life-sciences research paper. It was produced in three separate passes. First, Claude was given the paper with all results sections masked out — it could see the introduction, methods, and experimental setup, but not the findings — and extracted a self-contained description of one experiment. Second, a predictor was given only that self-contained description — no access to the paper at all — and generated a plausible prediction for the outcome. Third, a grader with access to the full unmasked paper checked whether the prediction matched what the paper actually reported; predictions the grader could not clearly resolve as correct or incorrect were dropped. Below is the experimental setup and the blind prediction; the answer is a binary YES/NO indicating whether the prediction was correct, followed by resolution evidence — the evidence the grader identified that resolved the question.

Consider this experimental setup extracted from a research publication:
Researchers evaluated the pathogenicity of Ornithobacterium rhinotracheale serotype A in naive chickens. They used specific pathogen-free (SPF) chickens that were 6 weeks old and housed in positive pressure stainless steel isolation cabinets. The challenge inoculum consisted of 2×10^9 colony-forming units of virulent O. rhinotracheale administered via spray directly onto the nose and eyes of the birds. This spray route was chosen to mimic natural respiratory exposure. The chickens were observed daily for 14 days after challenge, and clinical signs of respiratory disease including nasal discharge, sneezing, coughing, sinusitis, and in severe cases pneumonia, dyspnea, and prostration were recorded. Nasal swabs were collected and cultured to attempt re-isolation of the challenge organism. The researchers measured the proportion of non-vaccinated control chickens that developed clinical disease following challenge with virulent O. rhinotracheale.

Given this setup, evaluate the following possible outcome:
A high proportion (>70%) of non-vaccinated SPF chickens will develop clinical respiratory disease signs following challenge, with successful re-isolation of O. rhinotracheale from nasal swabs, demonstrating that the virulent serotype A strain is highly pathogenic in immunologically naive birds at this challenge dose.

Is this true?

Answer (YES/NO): YES